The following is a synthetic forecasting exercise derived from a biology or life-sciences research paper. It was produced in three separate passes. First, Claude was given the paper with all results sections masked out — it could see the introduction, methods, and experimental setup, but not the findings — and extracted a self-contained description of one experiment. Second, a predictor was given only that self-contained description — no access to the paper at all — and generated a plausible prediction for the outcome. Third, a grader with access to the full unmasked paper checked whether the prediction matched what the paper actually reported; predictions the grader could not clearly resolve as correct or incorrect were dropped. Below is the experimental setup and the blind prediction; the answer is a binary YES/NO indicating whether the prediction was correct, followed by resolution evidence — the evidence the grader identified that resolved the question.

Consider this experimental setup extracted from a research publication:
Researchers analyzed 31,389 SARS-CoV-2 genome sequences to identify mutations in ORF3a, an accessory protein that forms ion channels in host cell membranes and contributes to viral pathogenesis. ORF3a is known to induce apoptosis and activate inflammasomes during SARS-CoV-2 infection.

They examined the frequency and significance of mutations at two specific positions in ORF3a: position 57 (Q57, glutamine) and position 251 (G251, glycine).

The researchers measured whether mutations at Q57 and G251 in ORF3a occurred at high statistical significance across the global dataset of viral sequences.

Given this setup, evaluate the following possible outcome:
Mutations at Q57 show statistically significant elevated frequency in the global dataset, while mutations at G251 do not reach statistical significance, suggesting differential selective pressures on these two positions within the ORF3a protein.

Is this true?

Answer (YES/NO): NO